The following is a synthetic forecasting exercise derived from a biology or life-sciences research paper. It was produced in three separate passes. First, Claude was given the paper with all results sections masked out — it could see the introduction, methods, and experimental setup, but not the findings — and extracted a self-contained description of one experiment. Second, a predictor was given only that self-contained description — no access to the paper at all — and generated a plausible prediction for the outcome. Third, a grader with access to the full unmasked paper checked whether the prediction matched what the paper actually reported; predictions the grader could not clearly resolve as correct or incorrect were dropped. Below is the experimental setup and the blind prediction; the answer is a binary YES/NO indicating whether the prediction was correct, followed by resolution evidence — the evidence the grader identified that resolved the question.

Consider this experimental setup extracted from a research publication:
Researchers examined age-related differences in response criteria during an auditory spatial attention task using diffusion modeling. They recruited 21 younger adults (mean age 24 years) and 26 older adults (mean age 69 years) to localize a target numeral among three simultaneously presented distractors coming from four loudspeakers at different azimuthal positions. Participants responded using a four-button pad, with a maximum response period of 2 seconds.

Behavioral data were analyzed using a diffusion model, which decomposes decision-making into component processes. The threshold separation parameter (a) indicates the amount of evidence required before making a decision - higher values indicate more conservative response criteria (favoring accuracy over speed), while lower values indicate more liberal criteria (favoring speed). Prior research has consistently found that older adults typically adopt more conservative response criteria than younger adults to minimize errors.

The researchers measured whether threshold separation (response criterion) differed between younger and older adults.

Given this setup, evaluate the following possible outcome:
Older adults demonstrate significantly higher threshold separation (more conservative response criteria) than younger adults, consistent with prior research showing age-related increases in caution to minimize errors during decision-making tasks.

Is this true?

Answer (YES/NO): NO